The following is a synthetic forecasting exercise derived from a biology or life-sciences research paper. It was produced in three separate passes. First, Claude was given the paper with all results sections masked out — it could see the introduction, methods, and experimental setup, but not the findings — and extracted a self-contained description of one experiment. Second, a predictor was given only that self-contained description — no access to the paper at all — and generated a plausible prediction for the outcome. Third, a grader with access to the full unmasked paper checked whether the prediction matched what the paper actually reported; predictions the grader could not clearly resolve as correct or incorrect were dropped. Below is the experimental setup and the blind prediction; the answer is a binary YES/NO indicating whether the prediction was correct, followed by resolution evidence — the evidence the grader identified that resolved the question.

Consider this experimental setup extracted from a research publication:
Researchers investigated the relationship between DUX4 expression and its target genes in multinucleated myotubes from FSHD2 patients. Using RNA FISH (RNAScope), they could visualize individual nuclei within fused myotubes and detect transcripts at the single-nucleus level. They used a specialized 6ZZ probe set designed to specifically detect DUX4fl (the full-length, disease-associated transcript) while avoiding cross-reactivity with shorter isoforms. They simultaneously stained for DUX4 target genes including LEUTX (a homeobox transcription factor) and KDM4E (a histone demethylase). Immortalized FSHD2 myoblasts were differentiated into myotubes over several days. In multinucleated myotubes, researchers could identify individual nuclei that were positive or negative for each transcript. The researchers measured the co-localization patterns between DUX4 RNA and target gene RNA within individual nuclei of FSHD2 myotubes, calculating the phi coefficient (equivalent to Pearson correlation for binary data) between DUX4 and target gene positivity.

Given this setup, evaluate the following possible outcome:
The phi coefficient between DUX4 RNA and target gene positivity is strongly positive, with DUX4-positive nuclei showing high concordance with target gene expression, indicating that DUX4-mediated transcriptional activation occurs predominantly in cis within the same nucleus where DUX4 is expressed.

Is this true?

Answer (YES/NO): NO